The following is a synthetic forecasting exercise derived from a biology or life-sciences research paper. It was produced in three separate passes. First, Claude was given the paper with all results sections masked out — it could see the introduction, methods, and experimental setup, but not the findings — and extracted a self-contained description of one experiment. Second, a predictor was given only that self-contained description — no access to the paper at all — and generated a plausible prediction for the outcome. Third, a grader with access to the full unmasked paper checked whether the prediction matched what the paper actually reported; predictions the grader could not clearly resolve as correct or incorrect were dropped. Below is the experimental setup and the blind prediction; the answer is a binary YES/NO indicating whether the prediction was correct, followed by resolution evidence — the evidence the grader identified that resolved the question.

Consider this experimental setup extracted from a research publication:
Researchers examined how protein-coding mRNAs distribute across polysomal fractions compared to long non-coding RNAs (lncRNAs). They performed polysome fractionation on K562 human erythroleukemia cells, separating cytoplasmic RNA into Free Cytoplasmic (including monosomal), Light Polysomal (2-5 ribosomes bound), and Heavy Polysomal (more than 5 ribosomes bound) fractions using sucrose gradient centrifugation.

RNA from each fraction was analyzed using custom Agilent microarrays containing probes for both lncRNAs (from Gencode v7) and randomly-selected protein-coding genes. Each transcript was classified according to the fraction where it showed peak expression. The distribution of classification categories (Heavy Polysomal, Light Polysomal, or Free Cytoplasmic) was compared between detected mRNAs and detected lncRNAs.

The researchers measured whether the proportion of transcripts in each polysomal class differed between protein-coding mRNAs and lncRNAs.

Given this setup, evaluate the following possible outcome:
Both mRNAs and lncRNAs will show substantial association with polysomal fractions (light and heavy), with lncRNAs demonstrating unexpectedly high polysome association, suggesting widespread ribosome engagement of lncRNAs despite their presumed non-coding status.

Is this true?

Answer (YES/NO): YES